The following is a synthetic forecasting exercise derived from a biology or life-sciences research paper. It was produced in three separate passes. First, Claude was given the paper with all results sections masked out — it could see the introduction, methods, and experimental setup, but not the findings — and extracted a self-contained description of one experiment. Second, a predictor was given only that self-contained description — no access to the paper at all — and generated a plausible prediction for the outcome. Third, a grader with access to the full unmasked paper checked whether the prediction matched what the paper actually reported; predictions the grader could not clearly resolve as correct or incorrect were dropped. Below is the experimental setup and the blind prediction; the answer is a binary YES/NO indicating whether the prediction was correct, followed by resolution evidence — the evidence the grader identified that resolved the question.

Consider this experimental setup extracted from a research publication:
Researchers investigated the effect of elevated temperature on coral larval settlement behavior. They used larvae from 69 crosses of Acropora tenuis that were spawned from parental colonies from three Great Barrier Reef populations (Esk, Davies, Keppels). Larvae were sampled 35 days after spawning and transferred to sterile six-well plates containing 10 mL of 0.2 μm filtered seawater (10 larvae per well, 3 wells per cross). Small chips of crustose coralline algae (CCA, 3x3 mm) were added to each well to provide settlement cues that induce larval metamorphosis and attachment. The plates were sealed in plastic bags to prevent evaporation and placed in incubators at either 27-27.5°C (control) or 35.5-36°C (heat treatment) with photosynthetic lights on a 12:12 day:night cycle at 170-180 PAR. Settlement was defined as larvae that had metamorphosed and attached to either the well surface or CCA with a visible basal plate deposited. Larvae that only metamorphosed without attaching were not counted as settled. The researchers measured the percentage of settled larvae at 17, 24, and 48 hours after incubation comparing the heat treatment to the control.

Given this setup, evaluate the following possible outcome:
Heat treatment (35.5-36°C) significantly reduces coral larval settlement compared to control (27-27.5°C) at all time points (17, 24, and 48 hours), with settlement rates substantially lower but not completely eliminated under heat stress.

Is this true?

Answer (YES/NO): NO